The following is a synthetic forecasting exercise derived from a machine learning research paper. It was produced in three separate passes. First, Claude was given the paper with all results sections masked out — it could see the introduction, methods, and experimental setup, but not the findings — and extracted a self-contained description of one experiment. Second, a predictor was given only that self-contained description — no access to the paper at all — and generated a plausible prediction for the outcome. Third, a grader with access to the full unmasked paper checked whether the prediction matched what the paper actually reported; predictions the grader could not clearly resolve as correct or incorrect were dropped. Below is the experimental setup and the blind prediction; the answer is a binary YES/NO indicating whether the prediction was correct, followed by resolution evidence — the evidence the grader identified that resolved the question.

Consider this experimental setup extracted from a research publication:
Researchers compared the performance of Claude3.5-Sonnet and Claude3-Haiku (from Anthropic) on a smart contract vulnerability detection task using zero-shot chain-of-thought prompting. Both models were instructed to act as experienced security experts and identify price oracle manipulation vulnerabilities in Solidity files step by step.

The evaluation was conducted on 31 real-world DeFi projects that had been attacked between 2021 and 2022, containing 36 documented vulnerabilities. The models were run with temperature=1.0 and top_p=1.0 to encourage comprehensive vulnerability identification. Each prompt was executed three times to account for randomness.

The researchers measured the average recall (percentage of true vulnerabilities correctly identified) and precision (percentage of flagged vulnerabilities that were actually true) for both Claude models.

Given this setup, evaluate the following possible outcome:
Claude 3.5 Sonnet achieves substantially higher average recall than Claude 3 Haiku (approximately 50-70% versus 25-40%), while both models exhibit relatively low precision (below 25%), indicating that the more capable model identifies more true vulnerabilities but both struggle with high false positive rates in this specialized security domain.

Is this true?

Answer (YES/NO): NO